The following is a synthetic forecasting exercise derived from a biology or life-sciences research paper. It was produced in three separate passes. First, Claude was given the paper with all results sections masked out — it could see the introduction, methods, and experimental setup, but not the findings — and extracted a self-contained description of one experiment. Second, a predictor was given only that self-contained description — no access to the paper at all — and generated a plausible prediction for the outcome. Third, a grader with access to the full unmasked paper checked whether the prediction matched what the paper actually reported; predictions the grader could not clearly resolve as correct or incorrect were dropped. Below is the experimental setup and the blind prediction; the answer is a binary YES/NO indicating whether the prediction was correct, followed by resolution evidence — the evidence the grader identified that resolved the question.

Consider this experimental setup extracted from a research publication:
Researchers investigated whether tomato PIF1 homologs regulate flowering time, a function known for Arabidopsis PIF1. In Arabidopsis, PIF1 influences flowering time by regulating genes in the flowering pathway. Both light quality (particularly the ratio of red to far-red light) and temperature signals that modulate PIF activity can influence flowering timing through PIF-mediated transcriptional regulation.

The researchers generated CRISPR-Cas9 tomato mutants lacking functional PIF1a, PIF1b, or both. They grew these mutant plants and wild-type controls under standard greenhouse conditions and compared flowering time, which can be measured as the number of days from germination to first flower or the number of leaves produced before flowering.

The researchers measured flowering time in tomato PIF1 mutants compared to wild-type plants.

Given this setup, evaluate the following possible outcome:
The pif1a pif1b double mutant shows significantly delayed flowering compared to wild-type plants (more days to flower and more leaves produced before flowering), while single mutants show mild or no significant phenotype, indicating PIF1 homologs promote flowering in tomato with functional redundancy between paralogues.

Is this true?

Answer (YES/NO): NO